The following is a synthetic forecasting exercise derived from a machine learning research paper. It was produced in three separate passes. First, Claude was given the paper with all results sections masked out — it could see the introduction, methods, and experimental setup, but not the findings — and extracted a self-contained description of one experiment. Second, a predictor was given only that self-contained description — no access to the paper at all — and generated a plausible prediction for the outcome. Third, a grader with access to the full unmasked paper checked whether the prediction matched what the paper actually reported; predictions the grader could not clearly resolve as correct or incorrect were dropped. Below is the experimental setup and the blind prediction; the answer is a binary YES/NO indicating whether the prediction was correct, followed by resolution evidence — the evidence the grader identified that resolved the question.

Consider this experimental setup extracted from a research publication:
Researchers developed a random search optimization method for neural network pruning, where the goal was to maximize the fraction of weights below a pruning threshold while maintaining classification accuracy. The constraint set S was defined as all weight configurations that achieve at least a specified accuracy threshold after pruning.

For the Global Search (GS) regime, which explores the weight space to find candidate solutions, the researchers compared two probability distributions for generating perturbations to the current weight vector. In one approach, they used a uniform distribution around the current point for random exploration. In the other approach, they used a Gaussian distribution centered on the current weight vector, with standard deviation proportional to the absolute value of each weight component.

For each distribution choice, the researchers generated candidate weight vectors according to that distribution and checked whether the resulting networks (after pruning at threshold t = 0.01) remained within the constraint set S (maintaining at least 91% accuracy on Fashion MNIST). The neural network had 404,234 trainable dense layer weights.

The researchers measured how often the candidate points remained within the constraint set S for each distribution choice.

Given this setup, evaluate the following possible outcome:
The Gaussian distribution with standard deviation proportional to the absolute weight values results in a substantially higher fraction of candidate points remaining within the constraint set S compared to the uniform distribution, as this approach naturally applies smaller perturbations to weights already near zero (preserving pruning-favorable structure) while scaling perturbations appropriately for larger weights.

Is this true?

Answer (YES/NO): YES